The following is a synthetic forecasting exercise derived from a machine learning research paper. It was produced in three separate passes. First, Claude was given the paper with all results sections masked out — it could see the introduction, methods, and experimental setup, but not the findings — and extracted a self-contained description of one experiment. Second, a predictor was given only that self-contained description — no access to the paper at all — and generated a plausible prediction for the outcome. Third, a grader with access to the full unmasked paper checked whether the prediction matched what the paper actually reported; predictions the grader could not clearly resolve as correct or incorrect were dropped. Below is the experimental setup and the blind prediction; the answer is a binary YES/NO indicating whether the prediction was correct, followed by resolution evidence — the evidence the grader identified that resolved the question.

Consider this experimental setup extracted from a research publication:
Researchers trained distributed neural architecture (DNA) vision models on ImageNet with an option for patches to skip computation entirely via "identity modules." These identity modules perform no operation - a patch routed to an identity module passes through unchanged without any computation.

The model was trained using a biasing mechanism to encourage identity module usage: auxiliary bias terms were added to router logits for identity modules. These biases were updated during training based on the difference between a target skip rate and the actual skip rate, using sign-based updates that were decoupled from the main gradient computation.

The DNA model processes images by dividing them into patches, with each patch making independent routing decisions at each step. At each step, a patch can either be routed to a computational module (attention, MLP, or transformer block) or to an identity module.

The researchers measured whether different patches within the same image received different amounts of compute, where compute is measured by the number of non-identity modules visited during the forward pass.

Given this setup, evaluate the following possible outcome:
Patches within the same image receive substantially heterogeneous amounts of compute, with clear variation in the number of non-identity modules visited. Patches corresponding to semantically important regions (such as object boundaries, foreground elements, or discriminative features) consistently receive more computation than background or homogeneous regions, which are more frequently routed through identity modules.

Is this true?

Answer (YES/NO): YES